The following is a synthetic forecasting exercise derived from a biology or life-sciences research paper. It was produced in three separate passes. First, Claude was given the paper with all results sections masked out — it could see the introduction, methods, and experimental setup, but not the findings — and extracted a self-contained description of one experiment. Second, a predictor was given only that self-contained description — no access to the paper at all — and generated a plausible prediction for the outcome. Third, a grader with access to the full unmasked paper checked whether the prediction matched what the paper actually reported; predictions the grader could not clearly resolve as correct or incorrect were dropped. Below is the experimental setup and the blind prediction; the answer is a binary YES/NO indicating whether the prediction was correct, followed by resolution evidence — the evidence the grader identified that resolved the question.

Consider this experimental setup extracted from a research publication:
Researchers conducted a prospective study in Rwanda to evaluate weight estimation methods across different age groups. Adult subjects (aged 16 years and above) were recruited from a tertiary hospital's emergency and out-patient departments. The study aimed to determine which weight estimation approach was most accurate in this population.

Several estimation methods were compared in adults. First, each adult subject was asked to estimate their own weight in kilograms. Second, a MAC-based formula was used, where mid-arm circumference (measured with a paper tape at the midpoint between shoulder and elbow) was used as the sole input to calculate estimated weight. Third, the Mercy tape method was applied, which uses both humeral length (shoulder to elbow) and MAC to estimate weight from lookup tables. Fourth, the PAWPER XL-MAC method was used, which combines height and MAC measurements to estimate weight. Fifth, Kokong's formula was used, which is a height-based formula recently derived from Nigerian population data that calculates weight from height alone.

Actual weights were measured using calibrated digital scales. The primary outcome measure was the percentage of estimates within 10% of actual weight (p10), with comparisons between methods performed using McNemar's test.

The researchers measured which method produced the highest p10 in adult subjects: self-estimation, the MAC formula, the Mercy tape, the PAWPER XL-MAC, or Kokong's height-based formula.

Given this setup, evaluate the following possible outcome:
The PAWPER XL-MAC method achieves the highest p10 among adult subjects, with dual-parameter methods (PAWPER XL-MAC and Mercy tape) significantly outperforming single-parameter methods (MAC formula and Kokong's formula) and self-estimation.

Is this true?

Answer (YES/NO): NO